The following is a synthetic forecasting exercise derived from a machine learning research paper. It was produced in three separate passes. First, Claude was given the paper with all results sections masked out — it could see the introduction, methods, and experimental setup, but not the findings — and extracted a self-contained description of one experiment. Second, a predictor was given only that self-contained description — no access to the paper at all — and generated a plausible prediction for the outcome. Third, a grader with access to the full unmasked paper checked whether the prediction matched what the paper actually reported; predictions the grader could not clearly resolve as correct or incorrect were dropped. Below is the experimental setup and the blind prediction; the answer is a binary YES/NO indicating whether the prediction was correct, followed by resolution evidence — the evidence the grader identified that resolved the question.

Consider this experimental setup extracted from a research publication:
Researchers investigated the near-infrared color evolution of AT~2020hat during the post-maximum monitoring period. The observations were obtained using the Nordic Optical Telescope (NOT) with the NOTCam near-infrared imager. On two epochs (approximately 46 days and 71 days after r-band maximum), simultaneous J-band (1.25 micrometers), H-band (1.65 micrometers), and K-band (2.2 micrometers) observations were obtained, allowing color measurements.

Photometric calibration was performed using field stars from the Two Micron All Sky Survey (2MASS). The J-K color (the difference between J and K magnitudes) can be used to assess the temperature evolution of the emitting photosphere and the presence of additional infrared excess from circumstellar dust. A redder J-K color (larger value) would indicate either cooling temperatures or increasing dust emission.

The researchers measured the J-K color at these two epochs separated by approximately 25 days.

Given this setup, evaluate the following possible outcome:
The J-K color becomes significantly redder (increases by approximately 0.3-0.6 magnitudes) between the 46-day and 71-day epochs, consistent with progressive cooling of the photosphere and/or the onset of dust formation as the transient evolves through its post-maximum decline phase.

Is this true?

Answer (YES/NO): NO